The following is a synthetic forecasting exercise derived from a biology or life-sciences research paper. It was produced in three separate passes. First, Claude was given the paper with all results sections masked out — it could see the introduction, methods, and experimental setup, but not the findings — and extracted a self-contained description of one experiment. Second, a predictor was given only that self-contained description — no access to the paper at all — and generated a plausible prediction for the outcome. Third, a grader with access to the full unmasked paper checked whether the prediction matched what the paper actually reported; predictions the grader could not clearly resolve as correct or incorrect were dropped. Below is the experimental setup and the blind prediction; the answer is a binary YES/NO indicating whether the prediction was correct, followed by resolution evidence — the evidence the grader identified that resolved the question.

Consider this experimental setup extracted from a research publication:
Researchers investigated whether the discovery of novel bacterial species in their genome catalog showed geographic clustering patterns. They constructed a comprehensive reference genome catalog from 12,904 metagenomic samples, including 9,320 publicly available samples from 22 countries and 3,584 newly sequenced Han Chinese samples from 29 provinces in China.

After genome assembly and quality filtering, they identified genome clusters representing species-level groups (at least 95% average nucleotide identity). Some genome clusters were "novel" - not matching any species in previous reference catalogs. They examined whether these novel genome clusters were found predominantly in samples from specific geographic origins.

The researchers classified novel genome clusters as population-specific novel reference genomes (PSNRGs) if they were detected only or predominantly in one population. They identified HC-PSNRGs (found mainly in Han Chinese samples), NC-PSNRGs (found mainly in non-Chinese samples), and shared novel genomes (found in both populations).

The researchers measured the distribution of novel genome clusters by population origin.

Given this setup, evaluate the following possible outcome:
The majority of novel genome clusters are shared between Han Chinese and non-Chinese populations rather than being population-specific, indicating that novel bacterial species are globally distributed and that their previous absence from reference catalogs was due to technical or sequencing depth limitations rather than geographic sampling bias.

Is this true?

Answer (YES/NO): NO